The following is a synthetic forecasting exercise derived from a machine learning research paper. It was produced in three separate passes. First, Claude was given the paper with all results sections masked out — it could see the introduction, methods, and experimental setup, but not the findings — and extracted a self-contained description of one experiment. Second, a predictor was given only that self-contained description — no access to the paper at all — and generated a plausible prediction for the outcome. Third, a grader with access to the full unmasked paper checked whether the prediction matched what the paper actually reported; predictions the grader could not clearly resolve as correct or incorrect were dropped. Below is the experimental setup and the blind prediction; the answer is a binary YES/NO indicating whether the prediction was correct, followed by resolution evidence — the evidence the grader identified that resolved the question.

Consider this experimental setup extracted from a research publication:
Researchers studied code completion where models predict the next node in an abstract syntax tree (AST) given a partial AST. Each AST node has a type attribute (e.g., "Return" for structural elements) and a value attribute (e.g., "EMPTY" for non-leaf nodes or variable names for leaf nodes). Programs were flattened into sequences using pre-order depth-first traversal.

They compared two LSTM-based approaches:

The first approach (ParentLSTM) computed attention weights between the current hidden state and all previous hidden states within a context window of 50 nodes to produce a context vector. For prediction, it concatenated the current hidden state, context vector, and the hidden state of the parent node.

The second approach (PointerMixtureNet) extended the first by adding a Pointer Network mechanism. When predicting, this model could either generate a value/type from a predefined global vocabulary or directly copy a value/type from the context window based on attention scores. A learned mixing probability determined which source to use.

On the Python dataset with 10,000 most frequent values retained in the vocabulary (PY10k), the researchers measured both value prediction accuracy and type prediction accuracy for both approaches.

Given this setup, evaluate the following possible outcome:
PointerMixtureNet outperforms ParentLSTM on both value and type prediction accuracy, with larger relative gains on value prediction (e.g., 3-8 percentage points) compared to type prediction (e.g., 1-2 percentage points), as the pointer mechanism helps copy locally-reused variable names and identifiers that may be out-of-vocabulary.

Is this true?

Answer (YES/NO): NO